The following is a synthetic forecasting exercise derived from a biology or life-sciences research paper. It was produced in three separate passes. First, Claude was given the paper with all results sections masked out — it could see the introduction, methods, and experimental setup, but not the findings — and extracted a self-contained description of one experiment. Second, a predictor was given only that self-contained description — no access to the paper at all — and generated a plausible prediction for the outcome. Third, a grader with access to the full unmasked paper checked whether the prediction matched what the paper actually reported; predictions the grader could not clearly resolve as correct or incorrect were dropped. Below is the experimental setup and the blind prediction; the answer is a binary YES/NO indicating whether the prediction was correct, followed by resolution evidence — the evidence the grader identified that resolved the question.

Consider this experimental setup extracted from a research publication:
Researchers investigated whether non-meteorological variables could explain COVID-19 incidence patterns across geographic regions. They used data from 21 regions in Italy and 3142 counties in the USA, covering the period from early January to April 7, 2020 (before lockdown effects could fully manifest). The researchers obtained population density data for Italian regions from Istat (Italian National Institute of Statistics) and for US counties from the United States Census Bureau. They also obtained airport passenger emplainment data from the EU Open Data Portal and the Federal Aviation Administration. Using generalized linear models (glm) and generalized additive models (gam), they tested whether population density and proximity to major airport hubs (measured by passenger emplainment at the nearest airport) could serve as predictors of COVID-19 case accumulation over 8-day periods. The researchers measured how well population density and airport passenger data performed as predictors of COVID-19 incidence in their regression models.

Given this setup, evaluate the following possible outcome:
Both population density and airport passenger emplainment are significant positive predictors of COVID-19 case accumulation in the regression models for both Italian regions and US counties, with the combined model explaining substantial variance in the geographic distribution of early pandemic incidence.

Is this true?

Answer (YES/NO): NO